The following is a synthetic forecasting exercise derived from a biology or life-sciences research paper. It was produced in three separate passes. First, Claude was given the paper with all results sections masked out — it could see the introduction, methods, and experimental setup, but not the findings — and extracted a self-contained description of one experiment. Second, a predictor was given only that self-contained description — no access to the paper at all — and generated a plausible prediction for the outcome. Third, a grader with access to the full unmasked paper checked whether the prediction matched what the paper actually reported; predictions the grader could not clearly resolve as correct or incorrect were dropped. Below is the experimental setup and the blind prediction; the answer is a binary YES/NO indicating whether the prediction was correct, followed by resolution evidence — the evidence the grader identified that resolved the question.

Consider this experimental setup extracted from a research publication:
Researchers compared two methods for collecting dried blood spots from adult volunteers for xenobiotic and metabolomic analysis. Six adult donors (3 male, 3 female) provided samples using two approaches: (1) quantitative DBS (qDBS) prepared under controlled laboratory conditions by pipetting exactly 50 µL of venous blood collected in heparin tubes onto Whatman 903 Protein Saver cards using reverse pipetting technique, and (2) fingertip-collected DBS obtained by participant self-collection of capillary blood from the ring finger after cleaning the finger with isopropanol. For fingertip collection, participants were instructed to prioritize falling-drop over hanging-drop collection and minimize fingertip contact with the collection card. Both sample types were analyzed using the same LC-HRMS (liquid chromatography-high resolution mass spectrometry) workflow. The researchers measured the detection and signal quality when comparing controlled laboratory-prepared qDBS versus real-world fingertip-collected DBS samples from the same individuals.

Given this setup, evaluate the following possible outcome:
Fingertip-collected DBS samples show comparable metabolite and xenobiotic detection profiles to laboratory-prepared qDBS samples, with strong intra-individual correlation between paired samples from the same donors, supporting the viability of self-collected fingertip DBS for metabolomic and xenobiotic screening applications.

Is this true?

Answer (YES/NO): NO